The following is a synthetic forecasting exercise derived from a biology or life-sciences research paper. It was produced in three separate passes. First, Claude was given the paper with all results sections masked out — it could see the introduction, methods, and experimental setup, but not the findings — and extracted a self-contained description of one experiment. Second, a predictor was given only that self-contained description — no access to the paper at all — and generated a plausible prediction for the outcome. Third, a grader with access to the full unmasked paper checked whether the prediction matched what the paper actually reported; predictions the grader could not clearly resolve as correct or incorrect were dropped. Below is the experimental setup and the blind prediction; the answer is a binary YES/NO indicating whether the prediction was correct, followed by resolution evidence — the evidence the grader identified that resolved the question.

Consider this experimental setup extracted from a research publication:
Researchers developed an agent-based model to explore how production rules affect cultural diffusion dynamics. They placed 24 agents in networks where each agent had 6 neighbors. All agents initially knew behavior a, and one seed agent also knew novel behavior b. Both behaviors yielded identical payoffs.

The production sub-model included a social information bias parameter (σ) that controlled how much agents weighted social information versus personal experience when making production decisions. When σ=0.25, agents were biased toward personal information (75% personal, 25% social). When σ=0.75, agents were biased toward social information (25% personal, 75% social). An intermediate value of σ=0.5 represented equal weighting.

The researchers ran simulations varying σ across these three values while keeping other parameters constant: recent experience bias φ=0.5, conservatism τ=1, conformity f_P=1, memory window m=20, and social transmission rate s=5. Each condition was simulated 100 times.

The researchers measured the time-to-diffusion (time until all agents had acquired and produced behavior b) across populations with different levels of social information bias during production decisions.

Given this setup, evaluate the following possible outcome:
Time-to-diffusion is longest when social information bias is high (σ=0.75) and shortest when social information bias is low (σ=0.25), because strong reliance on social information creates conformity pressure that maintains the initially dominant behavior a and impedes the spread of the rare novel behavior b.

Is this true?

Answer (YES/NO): YES